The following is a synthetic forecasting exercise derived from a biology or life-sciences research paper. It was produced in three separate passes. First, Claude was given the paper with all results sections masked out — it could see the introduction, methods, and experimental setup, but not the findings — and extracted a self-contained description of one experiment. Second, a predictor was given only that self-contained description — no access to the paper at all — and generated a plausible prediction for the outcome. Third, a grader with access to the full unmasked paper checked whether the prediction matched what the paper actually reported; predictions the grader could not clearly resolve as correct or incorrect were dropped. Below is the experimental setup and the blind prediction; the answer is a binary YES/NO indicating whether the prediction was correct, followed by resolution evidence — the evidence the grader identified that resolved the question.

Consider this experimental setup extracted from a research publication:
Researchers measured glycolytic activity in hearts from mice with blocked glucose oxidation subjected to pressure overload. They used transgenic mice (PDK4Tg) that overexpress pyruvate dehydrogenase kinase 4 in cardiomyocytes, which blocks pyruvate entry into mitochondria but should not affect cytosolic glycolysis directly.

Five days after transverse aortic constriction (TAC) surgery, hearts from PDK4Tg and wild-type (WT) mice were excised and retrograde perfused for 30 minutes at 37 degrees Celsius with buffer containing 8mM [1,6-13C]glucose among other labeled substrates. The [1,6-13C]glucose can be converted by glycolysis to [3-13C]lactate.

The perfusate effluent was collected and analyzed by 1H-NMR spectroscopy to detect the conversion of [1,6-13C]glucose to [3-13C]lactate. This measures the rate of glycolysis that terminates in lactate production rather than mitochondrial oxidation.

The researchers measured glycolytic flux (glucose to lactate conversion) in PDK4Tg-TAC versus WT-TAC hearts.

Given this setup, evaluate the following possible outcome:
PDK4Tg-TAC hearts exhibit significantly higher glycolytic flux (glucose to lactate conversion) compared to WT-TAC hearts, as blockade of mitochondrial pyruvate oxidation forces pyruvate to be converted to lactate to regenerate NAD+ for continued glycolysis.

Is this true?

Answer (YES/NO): NO